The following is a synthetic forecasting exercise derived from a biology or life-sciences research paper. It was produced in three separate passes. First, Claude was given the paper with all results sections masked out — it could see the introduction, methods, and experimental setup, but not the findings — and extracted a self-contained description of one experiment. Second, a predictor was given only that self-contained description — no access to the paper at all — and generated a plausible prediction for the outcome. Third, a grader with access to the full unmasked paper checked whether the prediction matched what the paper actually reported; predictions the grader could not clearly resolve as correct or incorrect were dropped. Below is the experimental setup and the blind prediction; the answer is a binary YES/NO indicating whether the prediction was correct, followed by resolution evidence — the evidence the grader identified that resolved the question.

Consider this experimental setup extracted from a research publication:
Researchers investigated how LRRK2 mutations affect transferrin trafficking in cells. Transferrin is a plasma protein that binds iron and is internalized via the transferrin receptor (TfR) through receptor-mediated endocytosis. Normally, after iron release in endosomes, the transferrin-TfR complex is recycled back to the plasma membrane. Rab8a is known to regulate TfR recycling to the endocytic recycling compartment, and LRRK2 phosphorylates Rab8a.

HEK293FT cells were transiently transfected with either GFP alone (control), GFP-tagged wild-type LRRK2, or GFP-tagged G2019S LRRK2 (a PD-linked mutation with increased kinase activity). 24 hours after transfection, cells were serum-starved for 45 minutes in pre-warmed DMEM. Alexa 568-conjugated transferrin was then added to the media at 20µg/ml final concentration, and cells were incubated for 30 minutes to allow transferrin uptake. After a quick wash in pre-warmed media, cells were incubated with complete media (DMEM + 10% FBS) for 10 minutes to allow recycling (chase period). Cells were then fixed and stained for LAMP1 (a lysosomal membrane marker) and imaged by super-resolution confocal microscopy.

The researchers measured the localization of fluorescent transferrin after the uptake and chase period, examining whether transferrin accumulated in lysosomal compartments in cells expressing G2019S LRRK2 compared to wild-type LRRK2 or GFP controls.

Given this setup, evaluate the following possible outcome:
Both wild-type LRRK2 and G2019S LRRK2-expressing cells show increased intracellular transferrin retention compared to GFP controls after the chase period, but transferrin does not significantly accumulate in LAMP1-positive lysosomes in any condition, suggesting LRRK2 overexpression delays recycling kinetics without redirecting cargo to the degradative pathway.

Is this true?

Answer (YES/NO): NO